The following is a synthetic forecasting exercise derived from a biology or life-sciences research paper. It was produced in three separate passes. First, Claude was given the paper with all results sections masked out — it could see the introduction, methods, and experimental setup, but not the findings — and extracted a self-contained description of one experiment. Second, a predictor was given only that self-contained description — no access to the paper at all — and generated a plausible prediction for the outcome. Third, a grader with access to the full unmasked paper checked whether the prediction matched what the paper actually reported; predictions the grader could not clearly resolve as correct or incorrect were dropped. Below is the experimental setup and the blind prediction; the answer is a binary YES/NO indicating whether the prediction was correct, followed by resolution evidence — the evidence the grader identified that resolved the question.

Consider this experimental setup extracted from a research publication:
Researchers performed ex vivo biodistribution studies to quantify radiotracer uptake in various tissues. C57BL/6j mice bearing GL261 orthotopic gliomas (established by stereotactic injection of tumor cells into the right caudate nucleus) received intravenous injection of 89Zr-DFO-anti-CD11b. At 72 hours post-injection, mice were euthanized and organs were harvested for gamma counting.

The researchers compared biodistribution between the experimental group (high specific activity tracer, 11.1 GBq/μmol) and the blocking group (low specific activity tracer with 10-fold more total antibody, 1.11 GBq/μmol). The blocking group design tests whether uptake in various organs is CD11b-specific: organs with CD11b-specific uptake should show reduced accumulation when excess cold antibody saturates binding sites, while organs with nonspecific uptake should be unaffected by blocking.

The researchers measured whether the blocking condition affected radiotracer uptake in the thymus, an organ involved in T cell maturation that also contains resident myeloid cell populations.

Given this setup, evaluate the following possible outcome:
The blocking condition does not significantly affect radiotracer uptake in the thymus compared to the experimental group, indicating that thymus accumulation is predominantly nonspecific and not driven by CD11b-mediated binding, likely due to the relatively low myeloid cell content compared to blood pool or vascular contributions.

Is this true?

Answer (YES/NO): YES